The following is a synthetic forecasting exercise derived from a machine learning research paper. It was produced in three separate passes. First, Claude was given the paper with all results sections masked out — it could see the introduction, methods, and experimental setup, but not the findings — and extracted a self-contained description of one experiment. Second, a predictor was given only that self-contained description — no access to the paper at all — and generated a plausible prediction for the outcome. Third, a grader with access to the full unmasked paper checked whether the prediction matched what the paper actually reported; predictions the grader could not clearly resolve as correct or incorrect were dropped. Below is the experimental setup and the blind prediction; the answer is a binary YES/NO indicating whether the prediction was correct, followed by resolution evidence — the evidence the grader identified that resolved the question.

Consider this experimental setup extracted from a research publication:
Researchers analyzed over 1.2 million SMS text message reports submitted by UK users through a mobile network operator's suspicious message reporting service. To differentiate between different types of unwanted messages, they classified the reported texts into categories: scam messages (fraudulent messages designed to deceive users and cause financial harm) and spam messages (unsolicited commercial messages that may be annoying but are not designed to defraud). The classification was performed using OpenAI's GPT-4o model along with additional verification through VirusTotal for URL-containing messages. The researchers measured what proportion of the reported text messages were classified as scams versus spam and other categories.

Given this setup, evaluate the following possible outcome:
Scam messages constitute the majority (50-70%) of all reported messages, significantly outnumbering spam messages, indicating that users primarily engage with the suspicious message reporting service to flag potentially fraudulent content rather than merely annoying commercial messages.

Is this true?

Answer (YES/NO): NO